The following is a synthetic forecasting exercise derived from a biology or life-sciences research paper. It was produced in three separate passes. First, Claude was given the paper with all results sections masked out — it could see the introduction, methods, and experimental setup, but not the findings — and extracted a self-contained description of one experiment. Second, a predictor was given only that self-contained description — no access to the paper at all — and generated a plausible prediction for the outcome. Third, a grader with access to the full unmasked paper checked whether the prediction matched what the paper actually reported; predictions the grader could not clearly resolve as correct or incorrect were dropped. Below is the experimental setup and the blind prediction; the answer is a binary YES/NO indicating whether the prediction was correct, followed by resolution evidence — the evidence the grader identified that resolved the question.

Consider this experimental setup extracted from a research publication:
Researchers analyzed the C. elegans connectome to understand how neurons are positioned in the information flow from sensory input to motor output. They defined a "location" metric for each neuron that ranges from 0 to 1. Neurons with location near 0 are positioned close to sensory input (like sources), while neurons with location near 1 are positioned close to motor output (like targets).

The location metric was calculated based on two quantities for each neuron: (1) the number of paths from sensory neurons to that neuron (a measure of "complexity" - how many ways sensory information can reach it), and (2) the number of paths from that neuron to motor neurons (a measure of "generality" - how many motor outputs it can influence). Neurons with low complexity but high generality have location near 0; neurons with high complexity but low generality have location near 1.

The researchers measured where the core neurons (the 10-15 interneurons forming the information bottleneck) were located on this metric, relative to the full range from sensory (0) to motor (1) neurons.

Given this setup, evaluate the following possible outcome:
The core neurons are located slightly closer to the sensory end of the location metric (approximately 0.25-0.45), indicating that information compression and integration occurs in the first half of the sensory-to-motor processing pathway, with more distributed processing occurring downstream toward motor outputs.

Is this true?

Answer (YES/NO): NO